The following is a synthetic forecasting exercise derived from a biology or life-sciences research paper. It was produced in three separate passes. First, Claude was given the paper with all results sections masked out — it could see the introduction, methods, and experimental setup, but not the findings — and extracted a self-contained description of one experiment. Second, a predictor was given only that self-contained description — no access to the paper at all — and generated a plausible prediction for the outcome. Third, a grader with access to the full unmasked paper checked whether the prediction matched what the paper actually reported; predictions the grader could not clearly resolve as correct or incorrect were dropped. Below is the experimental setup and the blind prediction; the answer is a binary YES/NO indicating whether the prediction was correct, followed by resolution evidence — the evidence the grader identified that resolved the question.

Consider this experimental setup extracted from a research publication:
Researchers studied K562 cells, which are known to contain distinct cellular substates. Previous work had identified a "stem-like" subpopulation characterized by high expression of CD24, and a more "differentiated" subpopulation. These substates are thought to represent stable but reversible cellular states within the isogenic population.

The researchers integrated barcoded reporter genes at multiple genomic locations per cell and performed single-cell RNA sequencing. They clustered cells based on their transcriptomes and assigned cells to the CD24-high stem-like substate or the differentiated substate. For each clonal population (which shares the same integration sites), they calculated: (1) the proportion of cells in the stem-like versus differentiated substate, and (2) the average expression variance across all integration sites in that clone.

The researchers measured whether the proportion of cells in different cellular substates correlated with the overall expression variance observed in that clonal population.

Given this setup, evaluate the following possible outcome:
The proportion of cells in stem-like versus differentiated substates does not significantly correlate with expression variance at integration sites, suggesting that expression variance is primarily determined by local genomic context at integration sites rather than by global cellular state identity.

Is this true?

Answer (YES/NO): NO